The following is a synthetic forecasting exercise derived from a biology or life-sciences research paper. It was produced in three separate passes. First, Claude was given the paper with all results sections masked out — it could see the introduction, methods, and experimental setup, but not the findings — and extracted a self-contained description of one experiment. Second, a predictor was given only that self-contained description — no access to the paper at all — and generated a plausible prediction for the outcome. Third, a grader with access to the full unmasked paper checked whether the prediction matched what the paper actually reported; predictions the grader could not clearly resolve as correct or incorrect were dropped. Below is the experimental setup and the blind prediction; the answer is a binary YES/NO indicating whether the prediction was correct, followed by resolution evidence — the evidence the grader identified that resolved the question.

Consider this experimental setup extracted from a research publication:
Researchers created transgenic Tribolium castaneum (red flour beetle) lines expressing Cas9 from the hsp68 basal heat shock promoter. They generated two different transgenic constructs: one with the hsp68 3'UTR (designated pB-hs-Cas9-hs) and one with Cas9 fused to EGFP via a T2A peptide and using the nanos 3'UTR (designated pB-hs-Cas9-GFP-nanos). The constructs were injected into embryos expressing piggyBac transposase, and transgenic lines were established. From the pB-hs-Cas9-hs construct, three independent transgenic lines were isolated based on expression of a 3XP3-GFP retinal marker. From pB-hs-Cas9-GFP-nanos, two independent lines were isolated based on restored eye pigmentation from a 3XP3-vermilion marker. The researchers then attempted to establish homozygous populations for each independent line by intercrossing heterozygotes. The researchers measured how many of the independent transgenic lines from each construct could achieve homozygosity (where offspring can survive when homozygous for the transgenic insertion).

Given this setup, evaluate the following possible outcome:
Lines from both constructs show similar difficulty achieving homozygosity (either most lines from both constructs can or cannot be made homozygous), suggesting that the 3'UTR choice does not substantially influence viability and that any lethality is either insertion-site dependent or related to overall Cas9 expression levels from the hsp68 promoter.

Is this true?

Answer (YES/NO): YES